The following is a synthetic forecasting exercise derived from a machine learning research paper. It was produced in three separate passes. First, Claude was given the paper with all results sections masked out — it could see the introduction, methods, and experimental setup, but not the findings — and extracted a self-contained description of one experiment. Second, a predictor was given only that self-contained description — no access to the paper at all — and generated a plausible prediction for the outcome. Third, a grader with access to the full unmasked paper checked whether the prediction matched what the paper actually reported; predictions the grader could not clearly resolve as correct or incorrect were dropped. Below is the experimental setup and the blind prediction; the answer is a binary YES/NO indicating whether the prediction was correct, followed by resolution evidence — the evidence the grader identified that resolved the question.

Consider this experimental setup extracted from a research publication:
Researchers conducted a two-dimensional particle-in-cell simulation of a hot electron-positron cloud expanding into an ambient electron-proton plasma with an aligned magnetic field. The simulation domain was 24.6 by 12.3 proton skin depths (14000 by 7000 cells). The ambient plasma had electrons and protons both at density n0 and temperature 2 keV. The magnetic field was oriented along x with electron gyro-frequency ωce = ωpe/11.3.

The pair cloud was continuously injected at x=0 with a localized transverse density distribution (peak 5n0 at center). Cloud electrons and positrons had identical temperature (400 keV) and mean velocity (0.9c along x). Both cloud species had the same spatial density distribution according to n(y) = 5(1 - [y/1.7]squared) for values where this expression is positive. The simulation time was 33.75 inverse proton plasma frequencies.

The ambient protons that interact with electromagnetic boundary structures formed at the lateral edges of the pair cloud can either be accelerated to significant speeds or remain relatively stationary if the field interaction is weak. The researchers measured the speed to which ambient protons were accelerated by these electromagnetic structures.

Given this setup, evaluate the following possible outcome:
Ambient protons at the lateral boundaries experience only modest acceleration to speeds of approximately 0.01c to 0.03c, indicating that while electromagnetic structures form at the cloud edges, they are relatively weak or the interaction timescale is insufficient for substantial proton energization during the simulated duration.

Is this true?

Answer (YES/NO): NO